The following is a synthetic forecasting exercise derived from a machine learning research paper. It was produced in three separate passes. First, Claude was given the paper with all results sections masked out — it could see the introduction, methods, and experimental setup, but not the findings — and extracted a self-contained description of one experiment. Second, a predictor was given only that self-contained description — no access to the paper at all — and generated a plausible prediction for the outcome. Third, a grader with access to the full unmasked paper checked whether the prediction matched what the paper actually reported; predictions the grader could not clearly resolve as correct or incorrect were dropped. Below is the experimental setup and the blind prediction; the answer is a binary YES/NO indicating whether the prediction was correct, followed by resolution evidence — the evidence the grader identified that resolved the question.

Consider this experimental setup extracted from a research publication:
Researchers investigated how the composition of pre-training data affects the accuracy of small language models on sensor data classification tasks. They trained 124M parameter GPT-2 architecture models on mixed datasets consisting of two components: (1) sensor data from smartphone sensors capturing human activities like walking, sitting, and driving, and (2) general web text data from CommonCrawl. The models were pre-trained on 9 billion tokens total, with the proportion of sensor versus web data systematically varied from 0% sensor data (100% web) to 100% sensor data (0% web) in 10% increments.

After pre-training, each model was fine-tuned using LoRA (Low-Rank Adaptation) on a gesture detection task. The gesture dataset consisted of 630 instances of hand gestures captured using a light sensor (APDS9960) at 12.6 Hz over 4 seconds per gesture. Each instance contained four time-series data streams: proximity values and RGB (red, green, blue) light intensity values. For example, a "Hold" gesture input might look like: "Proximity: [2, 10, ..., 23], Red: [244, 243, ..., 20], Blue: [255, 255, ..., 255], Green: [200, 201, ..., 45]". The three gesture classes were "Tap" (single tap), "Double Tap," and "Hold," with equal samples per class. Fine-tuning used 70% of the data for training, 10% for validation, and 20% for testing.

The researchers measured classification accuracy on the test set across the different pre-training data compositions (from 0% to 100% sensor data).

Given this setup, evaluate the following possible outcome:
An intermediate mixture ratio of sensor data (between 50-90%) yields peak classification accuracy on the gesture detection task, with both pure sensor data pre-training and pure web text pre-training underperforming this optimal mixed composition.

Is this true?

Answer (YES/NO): YES